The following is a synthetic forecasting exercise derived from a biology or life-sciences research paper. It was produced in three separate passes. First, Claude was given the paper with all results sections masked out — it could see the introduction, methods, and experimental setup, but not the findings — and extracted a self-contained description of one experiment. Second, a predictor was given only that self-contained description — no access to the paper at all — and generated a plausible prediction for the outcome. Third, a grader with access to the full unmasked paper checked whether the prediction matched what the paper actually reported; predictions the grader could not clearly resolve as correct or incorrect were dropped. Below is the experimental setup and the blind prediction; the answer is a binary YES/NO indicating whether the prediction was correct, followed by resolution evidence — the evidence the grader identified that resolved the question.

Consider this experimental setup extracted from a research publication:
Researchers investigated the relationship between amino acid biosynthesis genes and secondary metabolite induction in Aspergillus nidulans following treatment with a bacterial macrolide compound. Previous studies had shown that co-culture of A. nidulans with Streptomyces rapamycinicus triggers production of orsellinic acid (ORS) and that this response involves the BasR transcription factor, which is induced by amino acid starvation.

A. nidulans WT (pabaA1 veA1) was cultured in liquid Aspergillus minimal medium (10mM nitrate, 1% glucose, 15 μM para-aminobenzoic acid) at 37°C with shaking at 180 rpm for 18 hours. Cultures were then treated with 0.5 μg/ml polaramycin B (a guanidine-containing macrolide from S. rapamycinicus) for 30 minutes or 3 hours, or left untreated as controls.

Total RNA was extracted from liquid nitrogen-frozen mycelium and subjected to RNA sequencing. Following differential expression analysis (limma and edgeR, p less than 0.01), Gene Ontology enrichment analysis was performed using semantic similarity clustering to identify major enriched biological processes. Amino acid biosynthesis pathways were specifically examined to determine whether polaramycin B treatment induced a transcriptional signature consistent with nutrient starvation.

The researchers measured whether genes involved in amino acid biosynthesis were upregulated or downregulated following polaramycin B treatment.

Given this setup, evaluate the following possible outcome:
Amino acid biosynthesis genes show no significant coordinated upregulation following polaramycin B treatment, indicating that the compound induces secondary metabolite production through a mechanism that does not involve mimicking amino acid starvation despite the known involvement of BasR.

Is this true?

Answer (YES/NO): NO